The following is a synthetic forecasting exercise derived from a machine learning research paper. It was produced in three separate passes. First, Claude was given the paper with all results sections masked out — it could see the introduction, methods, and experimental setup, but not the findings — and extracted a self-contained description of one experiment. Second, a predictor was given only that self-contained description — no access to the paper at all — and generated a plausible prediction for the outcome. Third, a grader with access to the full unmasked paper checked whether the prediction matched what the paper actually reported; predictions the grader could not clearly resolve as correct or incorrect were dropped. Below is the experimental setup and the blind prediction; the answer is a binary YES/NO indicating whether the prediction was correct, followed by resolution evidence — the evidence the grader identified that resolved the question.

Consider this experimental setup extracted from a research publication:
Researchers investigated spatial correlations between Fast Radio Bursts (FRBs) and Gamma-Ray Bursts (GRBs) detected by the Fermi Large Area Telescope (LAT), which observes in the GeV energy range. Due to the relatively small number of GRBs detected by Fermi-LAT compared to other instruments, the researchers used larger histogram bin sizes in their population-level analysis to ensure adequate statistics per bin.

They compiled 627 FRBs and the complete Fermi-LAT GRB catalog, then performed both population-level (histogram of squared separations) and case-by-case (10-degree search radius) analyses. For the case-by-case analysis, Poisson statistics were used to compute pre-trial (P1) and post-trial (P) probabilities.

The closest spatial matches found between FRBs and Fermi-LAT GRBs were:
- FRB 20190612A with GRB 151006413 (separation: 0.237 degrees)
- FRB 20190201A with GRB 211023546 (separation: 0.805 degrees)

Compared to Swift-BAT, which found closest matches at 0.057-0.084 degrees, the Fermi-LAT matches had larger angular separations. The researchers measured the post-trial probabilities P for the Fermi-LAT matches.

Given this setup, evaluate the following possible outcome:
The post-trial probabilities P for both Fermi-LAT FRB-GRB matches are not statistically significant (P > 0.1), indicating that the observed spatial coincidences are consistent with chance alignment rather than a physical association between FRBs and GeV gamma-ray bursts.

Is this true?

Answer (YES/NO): YES